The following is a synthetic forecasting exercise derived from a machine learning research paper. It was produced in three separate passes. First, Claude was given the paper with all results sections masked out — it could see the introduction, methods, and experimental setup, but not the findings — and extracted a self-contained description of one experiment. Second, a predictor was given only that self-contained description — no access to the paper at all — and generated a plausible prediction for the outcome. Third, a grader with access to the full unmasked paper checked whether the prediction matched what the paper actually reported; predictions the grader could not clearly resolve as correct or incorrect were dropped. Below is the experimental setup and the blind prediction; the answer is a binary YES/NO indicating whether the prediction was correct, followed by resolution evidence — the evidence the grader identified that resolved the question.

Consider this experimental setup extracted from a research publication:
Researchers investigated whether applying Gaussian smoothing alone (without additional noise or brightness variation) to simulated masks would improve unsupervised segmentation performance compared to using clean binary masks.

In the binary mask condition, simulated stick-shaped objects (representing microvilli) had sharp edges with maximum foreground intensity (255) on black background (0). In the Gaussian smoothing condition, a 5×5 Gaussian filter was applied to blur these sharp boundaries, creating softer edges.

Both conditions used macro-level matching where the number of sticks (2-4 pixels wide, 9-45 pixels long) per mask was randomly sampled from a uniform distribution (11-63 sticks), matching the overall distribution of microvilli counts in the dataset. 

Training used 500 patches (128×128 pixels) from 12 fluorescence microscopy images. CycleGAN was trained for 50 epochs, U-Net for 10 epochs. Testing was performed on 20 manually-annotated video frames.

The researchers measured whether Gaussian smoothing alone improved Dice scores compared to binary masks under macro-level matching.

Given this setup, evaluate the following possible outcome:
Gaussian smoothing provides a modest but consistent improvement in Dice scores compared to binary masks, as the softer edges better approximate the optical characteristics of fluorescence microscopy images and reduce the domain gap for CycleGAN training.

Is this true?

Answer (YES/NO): YES